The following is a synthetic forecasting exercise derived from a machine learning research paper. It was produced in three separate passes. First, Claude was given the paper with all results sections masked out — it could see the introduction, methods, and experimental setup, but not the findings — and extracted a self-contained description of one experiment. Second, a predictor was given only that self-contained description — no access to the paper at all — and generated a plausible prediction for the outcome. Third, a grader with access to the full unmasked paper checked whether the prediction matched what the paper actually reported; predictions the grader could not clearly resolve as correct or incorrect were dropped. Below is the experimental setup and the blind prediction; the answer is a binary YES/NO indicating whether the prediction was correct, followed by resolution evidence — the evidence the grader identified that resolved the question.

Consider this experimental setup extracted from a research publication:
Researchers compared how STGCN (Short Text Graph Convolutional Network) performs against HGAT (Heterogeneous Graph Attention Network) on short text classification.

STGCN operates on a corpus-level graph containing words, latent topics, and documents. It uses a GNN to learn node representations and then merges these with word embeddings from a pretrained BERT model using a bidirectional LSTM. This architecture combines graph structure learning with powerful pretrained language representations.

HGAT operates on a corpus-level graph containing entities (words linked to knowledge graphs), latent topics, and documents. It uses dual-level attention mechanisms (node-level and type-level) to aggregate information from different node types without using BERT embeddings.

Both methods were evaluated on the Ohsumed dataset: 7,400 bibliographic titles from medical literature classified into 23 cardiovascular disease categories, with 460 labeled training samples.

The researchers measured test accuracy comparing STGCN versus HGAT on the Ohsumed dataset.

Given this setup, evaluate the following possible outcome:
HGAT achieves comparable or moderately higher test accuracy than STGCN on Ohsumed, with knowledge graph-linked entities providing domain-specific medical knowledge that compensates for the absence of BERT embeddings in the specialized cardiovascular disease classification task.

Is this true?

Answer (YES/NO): NO